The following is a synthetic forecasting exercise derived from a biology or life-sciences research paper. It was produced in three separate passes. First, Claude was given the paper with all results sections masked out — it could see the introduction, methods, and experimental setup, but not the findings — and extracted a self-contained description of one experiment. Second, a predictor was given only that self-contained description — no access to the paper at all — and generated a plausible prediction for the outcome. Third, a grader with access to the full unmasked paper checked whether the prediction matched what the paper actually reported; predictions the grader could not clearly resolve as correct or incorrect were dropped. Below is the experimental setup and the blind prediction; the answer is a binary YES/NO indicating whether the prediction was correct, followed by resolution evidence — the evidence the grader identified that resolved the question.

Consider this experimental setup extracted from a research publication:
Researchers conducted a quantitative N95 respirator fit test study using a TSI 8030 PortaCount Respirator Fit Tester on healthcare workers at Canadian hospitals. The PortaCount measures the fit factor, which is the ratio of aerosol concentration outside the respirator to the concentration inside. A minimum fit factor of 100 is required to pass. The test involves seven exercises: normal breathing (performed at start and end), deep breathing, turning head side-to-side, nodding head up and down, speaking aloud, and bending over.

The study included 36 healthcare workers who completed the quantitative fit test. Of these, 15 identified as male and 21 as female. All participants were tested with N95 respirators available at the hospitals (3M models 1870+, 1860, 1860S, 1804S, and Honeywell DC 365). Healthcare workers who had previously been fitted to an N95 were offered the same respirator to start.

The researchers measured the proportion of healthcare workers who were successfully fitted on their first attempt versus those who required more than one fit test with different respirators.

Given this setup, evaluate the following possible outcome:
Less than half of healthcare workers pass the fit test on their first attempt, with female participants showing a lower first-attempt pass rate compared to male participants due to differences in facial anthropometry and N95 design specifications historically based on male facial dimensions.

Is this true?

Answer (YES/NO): NO